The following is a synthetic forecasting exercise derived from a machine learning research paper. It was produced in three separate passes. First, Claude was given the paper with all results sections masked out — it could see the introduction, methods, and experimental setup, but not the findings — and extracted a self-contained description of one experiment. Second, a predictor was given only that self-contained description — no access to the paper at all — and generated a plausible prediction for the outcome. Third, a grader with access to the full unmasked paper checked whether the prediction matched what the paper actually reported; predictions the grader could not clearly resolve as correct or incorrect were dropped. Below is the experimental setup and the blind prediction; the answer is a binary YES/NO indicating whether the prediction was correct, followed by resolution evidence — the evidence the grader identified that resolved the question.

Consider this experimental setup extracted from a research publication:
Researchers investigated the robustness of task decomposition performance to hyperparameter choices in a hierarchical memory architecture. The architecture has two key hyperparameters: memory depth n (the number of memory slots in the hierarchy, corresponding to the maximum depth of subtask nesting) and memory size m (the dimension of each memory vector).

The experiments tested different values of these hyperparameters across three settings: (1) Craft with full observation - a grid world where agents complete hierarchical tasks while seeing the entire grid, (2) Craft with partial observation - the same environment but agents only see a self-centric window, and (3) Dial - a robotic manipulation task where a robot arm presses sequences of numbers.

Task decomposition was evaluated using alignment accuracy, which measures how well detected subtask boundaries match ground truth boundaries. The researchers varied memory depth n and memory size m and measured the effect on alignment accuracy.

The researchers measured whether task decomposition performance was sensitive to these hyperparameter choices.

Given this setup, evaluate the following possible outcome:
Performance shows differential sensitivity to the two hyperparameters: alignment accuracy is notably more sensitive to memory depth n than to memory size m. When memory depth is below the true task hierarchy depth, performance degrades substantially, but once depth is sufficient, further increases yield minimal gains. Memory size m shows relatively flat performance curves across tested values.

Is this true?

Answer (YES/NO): NO